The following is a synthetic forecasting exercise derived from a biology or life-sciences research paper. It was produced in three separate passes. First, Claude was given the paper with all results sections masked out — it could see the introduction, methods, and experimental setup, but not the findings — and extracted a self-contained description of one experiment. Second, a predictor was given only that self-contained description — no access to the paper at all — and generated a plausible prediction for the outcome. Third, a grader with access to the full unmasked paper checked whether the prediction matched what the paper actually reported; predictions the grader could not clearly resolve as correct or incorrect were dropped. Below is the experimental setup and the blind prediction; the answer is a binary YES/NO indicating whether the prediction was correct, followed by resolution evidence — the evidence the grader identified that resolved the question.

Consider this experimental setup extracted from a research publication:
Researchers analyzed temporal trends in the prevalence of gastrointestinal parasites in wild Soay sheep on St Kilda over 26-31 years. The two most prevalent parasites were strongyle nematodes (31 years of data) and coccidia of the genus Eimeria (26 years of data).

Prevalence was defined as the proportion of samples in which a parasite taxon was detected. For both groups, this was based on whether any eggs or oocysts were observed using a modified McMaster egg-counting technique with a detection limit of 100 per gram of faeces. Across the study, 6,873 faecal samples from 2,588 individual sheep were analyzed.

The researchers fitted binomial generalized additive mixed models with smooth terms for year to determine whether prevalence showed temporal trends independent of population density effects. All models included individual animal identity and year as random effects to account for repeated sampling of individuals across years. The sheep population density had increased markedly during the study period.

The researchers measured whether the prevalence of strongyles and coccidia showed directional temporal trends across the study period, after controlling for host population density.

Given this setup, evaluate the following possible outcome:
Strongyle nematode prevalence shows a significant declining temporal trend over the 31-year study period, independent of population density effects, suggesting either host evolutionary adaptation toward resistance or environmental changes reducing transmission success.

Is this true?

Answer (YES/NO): NO